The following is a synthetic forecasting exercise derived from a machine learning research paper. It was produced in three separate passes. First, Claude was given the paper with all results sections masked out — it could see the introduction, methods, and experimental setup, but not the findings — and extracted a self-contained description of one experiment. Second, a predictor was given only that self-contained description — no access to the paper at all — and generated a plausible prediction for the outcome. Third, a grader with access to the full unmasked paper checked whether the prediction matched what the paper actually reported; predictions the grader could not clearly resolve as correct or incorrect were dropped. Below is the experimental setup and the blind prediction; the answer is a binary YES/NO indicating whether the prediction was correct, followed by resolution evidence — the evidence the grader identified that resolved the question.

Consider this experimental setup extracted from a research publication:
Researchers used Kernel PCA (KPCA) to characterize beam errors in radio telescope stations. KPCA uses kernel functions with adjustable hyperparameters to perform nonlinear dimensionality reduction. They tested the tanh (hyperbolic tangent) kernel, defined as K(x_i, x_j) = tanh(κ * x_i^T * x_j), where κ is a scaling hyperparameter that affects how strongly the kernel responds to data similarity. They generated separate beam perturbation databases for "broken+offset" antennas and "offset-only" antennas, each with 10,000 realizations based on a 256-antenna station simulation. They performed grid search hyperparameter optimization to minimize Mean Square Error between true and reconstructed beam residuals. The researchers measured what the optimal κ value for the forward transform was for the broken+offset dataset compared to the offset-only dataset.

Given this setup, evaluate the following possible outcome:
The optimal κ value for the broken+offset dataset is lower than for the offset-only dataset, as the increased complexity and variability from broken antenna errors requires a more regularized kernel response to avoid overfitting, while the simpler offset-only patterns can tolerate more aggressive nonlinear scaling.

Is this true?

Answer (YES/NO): YES